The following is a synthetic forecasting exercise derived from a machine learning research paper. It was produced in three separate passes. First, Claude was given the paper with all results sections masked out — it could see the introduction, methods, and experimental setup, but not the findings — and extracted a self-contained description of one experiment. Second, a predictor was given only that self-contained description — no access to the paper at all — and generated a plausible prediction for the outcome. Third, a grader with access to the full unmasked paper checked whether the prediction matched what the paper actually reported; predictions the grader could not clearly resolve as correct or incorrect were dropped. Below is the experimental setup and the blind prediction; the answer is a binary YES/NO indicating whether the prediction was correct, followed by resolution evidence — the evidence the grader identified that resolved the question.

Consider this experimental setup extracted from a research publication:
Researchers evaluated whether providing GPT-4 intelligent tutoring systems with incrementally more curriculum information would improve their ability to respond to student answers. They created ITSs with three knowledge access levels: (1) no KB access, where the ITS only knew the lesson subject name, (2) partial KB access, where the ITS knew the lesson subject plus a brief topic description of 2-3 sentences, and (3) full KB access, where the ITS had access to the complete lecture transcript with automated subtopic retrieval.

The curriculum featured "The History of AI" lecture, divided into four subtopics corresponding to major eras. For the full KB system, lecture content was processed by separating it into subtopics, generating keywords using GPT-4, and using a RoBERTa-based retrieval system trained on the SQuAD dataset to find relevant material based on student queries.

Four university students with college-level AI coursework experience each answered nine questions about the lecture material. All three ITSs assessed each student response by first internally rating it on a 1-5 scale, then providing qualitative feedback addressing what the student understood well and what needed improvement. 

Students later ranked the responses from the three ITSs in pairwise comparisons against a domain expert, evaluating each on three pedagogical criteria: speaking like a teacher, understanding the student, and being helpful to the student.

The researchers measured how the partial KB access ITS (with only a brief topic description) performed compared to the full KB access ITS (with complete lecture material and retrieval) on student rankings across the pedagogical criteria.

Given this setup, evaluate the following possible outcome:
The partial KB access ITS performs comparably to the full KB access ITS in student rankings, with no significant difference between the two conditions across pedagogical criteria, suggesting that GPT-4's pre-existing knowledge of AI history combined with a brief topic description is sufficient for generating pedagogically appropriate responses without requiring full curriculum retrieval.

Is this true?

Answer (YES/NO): NO